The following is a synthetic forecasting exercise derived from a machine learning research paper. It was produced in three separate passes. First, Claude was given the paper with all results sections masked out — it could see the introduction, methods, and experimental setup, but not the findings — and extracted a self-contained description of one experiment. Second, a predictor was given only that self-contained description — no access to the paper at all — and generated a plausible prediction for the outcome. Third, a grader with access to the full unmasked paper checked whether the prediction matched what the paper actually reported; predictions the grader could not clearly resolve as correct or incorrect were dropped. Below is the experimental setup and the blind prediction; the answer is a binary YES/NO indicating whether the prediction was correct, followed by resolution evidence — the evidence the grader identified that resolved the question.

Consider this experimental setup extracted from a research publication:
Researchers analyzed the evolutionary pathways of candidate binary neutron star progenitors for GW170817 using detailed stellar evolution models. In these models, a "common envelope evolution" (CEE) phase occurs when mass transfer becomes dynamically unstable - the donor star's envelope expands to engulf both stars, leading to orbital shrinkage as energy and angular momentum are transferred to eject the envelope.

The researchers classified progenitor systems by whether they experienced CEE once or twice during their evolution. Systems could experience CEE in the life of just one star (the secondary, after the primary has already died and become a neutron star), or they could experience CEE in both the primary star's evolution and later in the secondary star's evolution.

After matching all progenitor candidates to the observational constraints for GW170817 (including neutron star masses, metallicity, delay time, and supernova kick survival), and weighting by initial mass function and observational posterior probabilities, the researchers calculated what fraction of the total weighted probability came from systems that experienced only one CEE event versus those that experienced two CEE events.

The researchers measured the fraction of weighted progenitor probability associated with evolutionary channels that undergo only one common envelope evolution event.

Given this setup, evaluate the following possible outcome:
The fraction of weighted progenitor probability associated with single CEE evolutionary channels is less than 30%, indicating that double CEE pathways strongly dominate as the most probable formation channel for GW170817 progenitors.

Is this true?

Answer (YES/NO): YES